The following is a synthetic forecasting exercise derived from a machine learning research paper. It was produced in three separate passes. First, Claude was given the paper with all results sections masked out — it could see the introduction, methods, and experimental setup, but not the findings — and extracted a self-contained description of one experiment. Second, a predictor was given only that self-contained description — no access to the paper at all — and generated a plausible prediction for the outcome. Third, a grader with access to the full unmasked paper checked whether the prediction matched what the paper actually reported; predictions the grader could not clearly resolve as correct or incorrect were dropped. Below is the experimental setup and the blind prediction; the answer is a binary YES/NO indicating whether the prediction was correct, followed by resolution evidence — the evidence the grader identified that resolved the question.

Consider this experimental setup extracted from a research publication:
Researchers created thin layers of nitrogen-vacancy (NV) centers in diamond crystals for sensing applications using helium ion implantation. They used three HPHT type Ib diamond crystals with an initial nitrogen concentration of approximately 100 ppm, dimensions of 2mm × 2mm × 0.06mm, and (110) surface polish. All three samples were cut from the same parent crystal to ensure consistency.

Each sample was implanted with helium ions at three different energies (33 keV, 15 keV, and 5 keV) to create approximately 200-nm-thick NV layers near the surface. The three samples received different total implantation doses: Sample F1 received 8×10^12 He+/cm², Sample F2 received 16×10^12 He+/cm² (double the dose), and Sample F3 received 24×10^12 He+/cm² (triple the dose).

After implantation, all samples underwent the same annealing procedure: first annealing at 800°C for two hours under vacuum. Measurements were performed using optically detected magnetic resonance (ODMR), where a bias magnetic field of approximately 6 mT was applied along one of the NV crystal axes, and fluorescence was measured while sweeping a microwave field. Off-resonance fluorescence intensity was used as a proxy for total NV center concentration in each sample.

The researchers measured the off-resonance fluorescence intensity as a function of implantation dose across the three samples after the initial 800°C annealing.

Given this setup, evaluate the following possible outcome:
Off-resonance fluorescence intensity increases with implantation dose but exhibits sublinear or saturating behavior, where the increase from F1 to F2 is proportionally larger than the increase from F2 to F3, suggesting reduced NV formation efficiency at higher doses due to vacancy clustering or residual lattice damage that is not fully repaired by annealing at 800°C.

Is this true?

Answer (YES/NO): NO